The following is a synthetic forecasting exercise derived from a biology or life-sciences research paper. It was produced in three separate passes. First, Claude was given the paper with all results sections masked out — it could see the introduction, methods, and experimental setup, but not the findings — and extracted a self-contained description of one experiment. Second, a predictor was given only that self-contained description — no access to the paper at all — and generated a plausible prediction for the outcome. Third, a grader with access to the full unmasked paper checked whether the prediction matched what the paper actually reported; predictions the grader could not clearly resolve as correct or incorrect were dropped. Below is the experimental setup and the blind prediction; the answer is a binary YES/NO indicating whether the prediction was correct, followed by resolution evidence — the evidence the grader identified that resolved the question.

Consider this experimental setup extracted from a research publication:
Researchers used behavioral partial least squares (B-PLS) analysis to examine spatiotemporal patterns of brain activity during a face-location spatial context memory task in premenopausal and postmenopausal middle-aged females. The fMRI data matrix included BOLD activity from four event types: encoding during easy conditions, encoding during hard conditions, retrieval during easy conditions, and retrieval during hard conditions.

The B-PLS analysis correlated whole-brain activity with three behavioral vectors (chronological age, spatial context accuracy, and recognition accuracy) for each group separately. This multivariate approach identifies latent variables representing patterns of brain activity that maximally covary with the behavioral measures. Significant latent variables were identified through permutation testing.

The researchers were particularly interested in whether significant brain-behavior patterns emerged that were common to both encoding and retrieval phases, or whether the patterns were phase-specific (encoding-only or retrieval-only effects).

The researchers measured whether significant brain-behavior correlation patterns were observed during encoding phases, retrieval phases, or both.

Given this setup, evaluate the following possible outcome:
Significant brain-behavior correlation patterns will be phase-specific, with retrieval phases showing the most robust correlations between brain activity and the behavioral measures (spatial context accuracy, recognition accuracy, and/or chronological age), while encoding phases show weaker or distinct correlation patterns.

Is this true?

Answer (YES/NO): NO